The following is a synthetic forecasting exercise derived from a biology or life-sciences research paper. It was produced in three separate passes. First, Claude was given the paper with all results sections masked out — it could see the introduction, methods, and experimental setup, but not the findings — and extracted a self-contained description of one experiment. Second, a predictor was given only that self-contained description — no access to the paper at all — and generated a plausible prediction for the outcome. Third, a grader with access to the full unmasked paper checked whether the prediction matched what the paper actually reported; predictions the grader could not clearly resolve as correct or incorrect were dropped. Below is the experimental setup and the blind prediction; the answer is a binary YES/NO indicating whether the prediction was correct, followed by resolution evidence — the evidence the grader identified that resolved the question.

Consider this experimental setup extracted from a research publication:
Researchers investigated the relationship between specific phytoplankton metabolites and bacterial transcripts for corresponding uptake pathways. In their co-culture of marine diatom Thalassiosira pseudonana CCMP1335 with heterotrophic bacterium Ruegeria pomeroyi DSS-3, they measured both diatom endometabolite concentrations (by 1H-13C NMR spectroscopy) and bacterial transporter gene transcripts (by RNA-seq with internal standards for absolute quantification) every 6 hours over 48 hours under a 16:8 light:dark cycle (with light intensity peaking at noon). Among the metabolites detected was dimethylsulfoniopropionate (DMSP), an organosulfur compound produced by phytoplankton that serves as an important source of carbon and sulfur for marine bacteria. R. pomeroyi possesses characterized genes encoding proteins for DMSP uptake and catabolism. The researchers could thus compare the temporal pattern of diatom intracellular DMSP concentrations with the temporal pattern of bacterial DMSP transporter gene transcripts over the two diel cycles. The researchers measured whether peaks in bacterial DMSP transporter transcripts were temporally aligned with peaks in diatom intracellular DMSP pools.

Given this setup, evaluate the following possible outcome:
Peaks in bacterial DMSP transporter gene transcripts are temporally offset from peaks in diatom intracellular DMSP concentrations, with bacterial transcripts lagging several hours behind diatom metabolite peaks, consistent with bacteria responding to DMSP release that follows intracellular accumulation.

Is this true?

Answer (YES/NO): NO